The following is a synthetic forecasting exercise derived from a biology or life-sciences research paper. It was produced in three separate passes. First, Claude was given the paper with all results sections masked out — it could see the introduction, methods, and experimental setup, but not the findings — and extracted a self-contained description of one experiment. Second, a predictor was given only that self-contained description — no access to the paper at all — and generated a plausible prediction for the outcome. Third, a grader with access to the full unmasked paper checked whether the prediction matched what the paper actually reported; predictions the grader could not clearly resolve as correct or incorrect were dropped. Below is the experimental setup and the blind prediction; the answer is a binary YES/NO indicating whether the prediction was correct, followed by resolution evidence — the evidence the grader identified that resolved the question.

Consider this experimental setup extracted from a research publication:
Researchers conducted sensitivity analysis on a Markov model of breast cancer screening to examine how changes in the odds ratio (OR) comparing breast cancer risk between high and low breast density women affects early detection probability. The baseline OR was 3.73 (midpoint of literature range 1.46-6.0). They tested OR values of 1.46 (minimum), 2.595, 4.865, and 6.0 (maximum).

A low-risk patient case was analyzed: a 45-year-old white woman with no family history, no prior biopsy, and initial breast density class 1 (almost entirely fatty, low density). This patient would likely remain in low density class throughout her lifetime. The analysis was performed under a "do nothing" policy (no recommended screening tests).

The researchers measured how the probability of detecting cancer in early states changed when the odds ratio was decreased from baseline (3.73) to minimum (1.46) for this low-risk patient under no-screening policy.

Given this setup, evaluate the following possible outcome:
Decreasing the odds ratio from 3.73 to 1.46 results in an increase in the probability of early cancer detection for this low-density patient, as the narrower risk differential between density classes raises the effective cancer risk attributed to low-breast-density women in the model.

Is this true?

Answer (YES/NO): NO